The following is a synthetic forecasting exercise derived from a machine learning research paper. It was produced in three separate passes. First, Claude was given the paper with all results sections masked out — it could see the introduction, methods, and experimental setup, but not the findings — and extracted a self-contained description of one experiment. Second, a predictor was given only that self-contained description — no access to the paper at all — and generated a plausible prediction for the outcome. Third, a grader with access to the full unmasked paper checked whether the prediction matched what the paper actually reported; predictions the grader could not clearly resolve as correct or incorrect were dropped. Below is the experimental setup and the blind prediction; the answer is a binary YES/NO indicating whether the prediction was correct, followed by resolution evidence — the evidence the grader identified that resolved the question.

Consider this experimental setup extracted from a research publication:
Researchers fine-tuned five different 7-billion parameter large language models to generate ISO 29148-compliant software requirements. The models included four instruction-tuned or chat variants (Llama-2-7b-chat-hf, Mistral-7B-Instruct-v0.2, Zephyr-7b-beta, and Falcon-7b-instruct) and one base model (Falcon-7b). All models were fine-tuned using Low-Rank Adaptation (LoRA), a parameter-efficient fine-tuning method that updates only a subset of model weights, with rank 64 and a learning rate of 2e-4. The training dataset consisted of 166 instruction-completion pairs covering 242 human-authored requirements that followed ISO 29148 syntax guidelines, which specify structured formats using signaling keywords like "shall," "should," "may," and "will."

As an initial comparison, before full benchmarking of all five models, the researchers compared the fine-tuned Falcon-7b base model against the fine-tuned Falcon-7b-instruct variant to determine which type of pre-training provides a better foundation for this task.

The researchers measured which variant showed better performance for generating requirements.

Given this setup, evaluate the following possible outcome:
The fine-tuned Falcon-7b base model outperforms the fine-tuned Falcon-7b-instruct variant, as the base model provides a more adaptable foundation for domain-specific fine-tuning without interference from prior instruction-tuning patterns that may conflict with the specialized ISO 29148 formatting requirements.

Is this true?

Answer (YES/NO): NO